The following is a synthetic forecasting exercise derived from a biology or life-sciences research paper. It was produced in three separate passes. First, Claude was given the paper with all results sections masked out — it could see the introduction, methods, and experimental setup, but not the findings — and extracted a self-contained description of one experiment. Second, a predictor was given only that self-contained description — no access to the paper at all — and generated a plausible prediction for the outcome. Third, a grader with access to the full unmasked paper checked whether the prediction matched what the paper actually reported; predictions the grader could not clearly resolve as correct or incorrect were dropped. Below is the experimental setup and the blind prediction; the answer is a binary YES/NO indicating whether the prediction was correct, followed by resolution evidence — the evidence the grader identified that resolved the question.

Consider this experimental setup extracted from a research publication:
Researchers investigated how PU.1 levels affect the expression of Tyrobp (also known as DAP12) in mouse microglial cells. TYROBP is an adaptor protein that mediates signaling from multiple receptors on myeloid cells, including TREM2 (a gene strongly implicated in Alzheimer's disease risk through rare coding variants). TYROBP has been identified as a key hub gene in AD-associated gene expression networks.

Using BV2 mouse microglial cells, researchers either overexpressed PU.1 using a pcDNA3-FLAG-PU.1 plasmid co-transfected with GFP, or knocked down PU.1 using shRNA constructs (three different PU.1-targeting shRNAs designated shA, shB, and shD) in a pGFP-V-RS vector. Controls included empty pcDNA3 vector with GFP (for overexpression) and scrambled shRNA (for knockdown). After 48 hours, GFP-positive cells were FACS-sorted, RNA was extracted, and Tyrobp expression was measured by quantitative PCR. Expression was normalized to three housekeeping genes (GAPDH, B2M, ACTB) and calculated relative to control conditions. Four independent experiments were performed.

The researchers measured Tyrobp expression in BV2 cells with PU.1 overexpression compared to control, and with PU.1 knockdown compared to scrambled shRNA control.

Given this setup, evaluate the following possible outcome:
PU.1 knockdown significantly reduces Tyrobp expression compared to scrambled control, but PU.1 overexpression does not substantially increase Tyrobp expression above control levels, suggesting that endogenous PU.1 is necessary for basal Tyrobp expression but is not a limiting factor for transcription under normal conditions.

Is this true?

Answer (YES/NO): YES